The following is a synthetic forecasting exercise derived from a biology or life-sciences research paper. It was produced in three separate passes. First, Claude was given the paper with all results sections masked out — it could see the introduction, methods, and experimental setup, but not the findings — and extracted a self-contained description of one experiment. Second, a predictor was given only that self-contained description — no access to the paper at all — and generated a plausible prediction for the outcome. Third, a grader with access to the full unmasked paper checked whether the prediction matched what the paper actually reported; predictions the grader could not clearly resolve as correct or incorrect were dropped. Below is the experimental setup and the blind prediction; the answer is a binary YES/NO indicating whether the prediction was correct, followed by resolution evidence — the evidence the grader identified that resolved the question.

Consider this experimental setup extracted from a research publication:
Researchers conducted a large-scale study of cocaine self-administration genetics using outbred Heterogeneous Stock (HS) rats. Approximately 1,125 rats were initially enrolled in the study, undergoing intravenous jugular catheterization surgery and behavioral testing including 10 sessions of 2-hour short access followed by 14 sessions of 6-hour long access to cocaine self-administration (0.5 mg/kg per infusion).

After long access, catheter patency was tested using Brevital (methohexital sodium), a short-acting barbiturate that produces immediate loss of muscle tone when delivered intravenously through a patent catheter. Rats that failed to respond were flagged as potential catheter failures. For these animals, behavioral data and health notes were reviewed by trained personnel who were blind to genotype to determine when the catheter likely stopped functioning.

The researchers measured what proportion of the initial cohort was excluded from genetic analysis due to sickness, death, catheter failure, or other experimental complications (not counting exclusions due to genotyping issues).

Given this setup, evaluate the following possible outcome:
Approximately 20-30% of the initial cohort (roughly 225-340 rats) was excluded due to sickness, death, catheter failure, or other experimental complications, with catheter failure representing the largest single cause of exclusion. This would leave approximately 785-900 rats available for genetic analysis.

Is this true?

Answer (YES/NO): NO